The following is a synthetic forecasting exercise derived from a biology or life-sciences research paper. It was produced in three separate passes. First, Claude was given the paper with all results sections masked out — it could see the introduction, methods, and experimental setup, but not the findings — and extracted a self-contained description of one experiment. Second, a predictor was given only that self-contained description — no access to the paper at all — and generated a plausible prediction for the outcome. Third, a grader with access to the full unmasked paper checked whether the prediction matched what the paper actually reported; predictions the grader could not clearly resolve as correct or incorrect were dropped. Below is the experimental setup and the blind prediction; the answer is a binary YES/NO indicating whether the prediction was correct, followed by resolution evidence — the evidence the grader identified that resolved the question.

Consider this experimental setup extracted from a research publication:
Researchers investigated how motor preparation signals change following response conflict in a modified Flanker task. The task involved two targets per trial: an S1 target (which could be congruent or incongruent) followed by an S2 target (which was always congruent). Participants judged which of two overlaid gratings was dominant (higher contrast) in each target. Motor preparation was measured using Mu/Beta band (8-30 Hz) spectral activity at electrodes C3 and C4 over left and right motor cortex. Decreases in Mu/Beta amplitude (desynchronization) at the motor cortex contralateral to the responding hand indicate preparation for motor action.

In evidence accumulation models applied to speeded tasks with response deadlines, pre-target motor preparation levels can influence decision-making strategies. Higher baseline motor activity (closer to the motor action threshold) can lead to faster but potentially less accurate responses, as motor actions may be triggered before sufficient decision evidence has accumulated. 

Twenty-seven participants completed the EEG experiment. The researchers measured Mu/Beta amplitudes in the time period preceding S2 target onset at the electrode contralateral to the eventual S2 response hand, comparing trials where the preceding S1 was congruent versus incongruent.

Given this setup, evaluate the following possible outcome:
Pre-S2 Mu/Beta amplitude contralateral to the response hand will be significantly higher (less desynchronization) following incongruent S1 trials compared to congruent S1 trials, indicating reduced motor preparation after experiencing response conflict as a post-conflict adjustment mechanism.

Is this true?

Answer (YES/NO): NO